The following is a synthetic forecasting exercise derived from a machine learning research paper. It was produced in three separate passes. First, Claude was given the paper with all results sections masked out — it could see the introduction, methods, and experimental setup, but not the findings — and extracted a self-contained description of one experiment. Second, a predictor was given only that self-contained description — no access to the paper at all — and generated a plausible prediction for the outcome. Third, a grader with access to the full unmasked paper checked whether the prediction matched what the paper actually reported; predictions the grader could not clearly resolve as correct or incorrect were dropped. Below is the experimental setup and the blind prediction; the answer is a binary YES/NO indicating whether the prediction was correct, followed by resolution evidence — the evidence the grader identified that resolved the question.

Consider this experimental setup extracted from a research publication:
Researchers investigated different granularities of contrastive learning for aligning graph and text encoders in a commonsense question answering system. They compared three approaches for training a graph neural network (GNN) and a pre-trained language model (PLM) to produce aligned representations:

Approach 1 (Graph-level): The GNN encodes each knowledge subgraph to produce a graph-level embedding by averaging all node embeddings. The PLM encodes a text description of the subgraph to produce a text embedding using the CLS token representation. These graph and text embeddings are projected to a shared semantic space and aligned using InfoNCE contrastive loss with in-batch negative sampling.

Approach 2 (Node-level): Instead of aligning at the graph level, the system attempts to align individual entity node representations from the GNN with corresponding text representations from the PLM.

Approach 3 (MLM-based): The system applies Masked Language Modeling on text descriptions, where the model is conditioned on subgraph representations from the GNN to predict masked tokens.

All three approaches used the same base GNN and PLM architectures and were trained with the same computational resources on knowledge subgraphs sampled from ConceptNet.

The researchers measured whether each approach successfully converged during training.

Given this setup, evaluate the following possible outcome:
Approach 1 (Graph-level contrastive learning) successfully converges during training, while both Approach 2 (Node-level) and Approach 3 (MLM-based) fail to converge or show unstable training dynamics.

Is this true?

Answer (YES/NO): YES